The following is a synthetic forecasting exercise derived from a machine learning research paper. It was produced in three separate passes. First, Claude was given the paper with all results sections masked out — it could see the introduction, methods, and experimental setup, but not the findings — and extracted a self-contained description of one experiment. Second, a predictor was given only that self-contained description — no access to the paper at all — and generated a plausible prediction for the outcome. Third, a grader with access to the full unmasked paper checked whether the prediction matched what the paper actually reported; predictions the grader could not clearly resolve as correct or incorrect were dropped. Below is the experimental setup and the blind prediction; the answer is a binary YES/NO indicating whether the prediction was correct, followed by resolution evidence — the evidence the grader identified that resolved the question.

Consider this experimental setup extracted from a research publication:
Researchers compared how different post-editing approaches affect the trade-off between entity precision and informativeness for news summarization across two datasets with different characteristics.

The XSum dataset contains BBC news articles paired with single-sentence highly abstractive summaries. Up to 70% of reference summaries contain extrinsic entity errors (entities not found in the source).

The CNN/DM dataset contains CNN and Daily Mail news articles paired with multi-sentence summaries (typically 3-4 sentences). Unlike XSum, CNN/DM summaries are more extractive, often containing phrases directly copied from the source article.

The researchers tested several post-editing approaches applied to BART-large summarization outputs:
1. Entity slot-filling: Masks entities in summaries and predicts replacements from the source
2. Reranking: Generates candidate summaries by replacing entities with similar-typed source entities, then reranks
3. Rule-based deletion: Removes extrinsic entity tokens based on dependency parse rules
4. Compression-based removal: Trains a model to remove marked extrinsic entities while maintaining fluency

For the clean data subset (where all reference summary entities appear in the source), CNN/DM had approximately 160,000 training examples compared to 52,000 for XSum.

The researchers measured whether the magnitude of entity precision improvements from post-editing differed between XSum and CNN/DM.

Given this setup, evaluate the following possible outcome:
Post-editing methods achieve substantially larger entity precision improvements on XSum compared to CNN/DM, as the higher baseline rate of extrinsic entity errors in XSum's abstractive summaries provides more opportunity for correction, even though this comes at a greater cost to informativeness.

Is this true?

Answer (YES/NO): YES